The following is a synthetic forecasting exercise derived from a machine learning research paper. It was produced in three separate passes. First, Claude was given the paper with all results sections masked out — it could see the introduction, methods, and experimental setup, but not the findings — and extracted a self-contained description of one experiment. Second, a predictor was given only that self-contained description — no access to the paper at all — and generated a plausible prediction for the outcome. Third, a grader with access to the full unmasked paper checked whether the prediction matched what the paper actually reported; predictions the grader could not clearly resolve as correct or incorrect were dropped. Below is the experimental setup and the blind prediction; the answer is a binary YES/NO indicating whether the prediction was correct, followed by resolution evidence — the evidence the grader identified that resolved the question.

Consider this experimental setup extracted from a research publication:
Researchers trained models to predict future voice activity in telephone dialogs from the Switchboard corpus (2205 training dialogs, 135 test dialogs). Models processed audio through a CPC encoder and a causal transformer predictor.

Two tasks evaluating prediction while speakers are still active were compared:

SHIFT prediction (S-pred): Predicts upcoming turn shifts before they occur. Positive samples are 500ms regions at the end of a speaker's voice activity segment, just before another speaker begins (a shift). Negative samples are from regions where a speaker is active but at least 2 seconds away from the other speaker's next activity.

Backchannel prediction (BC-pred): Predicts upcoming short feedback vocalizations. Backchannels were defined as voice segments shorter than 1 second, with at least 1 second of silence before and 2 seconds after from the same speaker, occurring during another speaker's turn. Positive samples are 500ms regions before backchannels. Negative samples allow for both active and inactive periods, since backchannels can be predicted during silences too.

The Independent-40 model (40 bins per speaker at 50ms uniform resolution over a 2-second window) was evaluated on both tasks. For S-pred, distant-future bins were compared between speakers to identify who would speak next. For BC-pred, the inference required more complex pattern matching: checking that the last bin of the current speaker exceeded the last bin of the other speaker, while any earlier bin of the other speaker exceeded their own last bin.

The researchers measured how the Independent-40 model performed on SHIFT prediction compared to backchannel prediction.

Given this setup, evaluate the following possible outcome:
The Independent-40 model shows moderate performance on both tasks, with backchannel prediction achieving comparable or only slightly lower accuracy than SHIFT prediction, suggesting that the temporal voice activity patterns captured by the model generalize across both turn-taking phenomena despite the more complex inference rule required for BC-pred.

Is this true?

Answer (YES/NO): YES